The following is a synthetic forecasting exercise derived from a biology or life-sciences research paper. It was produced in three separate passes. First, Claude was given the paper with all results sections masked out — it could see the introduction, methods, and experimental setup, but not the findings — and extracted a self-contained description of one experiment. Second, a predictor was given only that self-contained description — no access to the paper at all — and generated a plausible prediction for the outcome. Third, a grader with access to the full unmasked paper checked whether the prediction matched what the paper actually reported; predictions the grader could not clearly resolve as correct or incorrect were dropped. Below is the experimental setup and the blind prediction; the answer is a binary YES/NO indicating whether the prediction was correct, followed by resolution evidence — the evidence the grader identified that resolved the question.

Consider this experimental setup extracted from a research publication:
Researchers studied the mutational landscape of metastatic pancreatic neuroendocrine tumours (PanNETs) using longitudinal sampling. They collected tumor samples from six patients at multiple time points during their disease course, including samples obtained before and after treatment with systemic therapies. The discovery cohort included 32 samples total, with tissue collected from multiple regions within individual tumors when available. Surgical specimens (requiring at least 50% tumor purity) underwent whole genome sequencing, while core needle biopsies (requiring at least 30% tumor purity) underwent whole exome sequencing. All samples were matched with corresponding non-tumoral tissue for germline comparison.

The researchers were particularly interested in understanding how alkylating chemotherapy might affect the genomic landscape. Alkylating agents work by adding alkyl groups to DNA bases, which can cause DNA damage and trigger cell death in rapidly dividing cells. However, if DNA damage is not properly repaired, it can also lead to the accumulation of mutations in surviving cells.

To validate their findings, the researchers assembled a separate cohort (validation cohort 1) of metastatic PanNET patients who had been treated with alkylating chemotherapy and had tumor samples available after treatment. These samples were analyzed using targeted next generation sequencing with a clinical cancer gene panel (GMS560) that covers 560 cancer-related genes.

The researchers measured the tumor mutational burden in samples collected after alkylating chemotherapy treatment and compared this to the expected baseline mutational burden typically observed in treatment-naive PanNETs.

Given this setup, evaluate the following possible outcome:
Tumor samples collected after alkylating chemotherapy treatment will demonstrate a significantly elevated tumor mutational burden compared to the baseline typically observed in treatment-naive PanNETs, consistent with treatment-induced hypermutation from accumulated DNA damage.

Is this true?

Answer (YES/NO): YES